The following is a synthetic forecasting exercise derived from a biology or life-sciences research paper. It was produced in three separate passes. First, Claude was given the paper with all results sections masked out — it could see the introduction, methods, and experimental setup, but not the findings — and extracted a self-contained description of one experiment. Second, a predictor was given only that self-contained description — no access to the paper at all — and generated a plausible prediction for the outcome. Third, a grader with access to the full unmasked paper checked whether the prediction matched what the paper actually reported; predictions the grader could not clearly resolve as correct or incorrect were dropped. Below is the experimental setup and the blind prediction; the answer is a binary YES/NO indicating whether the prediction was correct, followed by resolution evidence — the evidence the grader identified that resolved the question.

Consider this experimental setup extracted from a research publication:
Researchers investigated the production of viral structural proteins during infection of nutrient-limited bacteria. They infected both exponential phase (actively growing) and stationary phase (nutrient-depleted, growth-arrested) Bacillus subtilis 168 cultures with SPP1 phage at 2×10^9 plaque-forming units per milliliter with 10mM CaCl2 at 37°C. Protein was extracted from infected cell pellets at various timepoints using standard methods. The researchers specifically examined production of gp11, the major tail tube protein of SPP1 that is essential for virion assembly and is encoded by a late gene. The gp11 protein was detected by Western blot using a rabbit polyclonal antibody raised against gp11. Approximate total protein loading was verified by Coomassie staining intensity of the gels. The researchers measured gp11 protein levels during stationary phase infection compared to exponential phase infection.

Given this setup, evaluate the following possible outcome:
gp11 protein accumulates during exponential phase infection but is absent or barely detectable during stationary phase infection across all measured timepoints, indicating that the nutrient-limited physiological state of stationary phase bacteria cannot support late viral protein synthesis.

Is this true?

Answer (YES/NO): NO